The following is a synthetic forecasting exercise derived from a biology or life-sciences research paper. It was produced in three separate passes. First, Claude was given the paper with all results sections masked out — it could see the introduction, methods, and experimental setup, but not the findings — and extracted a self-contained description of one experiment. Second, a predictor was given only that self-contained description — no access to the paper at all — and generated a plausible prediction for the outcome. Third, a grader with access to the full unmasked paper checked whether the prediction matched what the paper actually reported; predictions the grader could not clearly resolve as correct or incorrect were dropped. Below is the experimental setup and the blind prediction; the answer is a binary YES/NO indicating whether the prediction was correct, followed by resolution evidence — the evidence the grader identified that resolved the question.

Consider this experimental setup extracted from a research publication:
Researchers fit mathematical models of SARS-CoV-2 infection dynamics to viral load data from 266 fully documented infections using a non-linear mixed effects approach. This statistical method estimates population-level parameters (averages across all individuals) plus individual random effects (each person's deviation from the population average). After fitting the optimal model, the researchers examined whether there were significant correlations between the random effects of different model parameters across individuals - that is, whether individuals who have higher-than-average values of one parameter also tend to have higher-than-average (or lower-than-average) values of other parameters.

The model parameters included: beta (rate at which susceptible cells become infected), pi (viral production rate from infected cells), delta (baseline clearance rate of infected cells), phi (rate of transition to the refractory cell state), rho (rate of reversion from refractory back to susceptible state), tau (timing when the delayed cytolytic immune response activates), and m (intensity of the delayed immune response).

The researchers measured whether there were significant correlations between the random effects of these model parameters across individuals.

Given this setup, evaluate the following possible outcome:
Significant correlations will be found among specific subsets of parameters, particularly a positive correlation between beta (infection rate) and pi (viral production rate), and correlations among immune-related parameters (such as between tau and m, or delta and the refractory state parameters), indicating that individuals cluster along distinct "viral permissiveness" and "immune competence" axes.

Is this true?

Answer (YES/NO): NO